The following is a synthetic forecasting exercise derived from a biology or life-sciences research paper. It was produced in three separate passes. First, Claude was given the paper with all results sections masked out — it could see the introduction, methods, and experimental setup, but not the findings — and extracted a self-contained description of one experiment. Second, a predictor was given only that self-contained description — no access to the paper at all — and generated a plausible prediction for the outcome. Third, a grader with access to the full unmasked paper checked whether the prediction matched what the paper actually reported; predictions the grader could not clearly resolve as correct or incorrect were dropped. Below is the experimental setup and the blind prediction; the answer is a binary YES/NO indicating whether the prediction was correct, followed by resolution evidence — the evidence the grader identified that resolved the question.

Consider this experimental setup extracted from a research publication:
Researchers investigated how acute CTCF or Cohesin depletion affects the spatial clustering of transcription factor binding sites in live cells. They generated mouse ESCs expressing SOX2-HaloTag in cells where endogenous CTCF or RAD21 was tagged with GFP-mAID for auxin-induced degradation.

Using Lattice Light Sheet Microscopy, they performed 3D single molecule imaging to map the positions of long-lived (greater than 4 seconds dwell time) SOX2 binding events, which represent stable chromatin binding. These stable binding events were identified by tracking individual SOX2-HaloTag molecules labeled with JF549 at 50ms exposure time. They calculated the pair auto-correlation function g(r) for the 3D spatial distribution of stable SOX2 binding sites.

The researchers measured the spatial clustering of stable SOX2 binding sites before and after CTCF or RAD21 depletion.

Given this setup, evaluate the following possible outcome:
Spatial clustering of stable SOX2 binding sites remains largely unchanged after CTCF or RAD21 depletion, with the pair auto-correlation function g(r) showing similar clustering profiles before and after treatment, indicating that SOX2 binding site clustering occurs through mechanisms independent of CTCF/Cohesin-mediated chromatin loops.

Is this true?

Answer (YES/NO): NO